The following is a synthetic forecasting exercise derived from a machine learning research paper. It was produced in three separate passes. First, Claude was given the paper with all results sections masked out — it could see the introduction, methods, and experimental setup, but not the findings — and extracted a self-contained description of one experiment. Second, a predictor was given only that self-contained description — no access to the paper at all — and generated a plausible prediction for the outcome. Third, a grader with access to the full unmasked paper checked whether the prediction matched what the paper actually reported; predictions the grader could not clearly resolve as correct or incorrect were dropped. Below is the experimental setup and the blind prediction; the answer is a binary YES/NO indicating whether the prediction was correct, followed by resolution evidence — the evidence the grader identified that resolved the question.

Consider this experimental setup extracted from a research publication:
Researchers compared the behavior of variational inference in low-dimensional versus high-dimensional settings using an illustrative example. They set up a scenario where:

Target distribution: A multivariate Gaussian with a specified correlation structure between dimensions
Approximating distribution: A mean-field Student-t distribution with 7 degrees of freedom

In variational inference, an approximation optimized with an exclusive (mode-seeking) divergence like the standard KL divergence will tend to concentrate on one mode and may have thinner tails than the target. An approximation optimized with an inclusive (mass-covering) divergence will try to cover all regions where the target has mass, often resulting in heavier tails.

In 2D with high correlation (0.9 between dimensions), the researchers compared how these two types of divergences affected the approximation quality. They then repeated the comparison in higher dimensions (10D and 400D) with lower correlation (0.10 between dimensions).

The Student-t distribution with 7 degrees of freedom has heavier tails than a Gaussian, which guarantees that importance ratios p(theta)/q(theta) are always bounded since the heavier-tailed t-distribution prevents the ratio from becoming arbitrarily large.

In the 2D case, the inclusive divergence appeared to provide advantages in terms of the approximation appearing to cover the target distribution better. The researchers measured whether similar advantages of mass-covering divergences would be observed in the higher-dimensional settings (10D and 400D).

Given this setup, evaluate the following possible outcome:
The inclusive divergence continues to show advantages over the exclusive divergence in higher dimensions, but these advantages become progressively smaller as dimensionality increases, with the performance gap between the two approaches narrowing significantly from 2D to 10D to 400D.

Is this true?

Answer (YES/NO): NO